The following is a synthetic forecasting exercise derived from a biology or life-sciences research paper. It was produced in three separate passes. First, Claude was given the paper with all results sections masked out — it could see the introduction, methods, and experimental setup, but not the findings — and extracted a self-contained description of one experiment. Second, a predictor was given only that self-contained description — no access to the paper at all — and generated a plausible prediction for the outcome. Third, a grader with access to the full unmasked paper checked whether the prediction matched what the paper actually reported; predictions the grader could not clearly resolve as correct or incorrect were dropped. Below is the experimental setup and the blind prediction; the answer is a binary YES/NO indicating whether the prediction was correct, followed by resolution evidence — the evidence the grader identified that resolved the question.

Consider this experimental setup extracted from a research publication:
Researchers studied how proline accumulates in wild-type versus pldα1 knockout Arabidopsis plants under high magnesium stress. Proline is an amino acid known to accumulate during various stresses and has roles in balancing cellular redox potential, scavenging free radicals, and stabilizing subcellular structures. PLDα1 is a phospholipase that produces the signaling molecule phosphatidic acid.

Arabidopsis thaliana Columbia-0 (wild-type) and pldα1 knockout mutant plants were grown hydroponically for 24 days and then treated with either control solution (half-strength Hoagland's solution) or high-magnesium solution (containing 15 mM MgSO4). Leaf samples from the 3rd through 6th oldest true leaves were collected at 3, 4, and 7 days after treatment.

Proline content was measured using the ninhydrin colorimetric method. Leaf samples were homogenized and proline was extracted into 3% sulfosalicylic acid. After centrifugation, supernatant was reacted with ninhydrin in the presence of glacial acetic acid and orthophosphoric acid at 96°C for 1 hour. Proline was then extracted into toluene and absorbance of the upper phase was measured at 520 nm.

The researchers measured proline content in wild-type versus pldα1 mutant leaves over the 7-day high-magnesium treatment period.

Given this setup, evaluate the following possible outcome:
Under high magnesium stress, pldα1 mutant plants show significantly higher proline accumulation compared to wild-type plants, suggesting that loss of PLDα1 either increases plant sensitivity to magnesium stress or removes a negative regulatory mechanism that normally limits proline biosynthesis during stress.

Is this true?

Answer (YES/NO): NO